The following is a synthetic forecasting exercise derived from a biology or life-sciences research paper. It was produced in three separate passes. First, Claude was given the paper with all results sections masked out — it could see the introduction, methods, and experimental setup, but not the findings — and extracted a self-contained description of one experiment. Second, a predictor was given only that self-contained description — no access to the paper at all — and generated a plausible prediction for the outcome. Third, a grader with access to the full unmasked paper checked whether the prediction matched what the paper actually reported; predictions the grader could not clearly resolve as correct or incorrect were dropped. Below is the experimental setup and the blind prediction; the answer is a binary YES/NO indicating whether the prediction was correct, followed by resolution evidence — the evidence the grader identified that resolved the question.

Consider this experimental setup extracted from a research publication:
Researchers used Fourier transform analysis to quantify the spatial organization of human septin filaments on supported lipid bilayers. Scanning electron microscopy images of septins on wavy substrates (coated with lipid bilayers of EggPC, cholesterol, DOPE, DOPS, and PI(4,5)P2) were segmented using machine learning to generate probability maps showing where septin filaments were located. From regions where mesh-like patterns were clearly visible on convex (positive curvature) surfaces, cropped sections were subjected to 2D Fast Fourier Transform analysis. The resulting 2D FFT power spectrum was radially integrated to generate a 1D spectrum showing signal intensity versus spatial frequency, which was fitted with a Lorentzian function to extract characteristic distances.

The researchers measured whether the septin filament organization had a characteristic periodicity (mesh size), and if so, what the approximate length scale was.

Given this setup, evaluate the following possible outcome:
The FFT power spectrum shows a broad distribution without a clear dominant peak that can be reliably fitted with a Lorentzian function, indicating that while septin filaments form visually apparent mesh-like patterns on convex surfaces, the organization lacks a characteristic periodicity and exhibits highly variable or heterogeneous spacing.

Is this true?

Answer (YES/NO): NO